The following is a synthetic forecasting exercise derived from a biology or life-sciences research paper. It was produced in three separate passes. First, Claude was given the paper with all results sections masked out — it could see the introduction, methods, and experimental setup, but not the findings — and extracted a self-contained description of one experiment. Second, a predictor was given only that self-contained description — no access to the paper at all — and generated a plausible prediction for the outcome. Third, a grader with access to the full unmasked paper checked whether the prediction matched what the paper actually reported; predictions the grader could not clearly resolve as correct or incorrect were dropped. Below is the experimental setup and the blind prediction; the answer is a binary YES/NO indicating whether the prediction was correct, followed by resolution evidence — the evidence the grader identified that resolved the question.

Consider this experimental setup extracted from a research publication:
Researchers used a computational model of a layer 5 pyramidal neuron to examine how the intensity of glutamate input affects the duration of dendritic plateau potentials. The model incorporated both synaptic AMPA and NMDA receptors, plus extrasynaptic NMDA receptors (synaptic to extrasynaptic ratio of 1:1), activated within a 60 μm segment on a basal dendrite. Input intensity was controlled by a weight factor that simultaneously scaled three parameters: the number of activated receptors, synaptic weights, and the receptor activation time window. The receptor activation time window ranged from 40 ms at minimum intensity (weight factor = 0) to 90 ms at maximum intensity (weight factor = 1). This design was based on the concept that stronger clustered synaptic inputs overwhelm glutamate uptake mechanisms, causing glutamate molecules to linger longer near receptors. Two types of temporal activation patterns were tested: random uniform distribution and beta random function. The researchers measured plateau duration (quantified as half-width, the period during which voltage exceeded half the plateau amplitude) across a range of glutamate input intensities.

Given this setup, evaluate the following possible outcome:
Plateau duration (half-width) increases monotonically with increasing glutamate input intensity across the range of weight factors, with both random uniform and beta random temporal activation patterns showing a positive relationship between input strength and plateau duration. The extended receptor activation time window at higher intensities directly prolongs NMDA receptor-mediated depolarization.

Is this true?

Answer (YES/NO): YES